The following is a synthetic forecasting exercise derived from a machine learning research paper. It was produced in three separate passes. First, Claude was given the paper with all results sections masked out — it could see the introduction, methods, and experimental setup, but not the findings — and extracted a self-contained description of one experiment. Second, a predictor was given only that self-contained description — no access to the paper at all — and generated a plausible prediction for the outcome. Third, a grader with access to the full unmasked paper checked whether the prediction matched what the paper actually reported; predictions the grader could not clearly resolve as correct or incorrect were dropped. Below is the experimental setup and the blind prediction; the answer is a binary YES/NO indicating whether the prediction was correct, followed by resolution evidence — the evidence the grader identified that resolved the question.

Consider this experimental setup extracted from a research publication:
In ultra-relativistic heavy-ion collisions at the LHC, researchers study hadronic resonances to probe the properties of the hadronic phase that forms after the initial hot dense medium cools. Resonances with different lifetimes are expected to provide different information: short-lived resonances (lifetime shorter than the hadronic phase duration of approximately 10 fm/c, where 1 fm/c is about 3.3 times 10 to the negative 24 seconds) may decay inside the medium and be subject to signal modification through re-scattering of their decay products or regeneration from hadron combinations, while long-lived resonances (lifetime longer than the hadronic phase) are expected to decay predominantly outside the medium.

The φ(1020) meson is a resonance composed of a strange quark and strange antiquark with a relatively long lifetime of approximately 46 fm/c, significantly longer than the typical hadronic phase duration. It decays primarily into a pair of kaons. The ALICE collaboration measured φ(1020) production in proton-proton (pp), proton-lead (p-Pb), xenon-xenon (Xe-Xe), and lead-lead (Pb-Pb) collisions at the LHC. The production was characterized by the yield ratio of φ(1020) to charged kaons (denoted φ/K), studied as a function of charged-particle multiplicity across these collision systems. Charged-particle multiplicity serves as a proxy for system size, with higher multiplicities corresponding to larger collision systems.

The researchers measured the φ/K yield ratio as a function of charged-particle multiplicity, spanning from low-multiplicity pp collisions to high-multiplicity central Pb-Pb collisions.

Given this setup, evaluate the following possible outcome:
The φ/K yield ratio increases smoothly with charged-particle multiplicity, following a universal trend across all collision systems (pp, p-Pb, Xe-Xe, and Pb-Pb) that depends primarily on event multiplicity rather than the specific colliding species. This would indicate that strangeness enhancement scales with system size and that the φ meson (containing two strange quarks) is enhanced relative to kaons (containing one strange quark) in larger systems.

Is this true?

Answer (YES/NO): NO